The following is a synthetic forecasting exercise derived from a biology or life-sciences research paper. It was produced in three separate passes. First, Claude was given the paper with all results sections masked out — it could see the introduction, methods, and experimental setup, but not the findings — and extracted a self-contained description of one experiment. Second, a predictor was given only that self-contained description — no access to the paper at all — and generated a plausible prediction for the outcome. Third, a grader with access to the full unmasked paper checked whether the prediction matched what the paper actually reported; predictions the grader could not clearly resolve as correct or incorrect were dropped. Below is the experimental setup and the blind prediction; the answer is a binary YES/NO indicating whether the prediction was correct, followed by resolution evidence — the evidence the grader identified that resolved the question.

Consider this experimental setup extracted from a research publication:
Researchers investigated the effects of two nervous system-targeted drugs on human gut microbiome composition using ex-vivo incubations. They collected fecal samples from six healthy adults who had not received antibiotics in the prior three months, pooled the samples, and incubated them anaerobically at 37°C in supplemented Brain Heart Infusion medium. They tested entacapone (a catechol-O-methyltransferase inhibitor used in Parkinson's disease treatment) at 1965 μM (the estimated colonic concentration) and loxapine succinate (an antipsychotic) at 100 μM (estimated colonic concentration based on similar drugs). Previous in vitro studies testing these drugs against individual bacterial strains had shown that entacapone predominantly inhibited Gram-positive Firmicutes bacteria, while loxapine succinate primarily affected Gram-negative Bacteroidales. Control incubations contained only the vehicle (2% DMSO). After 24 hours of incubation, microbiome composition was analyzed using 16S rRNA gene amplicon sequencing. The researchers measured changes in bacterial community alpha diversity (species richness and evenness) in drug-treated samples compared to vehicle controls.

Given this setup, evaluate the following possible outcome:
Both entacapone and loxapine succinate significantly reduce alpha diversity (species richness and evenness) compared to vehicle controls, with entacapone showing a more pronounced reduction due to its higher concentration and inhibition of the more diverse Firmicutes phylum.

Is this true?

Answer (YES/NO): NO